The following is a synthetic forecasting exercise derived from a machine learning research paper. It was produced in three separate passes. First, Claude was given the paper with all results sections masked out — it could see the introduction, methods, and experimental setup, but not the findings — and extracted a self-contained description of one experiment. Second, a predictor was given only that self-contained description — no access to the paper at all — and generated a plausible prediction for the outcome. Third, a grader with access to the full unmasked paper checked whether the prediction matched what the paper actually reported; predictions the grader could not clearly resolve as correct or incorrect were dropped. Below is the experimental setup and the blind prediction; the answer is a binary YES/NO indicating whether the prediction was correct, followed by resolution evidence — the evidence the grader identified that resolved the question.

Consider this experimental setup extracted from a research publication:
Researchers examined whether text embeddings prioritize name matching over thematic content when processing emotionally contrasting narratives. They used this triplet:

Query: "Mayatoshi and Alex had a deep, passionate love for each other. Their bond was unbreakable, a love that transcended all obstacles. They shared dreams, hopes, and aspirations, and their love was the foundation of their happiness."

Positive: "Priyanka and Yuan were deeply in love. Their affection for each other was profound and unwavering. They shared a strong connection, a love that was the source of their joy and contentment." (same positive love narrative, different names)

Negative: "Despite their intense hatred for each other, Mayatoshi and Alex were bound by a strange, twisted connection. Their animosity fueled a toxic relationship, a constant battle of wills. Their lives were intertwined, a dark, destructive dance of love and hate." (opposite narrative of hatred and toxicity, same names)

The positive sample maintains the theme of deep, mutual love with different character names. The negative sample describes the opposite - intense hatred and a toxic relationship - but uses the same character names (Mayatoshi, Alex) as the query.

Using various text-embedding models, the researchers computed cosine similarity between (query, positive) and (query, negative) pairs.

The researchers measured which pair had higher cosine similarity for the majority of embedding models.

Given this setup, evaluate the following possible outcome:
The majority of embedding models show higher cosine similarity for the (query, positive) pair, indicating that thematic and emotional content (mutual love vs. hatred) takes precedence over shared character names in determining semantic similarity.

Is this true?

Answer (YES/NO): NO